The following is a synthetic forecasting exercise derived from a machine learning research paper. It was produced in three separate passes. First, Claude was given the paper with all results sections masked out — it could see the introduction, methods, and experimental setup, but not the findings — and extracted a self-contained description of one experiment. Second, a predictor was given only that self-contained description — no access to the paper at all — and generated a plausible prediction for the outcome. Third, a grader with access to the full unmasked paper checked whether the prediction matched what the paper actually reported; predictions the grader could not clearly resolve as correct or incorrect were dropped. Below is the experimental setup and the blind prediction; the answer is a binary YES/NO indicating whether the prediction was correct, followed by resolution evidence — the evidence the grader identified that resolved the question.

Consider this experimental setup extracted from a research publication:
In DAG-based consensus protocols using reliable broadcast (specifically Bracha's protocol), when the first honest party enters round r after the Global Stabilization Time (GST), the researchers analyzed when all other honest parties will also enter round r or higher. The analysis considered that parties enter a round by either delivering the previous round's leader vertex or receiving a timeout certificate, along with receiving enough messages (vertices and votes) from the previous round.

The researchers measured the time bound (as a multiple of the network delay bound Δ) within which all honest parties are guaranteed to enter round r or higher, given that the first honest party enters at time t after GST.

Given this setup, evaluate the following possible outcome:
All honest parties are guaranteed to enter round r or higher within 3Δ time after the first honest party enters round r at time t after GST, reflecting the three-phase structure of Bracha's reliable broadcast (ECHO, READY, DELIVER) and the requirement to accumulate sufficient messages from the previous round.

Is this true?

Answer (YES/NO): NO